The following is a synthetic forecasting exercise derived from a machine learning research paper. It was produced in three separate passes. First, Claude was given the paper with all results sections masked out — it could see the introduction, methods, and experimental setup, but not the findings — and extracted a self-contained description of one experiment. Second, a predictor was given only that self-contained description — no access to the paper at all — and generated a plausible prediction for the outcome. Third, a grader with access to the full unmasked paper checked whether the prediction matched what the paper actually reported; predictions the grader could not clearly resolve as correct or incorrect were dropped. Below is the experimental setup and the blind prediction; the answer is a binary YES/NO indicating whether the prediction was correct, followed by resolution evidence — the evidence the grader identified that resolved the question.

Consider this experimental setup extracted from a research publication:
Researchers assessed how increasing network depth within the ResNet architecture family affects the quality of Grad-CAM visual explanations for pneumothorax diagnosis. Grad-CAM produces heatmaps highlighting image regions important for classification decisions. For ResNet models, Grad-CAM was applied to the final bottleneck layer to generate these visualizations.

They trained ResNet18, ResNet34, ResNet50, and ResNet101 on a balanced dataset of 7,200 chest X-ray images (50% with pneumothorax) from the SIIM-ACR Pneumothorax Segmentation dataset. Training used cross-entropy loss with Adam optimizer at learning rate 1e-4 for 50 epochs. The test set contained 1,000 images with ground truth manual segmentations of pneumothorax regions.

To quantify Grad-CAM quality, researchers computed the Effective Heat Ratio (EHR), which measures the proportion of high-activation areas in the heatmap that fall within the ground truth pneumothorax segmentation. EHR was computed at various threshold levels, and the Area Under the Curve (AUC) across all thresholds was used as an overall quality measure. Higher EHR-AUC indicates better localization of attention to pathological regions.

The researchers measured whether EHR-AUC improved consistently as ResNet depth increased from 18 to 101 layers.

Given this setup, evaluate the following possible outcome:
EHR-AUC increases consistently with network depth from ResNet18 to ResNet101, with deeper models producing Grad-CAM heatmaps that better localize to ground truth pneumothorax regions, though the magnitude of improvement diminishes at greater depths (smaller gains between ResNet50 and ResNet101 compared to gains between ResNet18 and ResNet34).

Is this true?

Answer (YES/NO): NO